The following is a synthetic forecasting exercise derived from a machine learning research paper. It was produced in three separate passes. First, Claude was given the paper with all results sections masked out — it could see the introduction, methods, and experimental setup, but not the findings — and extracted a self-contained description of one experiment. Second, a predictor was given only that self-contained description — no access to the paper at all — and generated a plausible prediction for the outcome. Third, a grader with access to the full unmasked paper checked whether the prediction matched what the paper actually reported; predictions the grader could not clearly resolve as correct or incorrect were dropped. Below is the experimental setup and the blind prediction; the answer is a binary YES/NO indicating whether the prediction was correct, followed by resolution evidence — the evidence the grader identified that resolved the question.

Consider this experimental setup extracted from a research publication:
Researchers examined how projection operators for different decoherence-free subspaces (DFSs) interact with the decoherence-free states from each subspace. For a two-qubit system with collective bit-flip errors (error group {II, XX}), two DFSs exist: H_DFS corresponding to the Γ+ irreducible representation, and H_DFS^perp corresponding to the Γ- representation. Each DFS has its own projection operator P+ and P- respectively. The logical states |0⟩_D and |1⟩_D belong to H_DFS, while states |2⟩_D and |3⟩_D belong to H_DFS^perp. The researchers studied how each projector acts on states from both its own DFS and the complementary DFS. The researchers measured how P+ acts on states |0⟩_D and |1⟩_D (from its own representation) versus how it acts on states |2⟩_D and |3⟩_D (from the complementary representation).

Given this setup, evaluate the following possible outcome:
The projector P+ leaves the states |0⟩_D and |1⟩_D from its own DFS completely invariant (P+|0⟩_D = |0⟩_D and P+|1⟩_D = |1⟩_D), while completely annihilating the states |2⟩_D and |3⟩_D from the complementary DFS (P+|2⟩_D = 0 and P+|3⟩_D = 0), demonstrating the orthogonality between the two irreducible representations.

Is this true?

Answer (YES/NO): YES